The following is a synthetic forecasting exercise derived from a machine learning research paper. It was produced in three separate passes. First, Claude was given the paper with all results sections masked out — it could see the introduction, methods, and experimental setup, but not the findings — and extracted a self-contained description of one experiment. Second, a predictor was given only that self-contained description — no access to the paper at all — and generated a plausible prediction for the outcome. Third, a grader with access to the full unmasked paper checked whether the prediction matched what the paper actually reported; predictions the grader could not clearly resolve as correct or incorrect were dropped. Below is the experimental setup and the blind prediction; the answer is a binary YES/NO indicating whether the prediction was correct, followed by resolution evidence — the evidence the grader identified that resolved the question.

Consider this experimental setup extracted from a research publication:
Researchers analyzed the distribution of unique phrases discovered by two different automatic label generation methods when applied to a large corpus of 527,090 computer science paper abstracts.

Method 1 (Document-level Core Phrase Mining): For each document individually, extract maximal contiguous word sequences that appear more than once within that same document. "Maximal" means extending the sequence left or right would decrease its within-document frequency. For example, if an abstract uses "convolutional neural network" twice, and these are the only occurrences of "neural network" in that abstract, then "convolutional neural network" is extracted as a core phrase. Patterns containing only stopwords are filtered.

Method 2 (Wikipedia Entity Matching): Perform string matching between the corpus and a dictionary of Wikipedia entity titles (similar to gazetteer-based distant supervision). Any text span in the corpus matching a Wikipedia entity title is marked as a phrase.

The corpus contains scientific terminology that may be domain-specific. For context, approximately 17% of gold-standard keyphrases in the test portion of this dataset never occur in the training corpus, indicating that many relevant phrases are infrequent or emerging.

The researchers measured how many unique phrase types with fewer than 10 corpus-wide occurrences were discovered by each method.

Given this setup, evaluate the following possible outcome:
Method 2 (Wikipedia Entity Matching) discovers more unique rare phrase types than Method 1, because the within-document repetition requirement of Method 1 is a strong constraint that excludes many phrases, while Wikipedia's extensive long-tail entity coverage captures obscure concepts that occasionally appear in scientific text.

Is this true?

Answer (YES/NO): NO